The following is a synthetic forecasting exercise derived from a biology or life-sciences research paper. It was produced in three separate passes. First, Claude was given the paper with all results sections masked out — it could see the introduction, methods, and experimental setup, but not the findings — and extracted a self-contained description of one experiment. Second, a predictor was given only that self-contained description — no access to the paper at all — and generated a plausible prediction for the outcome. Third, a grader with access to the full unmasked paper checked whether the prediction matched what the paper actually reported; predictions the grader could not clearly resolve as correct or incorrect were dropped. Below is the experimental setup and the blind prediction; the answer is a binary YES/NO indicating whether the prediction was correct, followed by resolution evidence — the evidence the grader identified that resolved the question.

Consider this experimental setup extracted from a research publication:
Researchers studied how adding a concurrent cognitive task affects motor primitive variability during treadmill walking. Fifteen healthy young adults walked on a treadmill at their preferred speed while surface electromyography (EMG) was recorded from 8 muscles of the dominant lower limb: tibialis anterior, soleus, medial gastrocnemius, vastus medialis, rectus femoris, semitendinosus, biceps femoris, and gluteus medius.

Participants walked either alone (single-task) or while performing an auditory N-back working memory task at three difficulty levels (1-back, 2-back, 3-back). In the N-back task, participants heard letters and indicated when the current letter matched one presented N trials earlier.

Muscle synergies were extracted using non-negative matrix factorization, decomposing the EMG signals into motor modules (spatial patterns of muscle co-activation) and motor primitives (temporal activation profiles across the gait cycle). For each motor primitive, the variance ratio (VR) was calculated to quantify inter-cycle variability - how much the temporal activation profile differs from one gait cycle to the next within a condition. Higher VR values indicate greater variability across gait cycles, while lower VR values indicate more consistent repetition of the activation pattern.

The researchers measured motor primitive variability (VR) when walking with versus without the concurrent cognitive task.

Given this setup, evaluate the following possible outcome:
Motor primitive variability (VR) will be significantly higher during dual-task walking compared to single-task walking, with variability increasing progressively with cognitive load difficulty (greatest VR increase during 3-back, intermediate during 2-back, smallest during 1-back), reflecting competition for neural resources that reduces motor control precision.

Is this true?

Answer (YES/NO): NO